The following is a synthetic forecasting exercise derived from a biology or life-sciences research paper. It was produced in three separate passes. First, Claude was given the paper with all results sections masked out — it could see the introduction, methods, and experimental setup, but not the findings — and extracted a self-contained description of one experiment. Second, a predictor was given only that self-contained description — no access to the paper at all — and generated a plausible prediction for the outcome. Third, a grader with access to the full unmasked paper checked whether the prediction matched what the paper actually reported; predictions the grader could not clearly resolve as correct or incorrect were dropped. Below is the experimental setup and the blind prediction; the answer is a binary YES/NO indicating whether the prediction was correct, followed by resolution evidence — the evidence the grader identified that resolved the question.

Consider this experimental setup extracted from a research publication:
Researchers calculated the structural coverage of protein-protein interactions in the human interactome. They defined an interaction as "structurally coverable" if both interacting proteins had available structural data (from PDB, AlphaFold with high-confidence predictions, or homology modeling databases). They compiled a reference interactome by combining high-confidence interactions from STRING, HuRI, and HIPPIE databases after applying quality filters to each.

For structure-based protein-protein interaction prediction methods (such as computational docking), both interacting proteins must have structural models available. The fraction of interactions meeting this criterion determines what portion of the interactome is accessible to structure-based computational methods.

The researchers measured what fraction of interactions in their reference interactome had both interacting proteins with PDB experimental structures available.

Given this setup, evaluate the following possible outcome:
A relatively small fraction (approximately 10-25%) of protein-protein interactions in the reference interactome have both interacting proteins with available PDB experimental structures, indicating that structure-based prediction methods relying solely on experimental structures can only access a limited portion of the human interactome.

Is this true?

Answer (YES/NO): NO